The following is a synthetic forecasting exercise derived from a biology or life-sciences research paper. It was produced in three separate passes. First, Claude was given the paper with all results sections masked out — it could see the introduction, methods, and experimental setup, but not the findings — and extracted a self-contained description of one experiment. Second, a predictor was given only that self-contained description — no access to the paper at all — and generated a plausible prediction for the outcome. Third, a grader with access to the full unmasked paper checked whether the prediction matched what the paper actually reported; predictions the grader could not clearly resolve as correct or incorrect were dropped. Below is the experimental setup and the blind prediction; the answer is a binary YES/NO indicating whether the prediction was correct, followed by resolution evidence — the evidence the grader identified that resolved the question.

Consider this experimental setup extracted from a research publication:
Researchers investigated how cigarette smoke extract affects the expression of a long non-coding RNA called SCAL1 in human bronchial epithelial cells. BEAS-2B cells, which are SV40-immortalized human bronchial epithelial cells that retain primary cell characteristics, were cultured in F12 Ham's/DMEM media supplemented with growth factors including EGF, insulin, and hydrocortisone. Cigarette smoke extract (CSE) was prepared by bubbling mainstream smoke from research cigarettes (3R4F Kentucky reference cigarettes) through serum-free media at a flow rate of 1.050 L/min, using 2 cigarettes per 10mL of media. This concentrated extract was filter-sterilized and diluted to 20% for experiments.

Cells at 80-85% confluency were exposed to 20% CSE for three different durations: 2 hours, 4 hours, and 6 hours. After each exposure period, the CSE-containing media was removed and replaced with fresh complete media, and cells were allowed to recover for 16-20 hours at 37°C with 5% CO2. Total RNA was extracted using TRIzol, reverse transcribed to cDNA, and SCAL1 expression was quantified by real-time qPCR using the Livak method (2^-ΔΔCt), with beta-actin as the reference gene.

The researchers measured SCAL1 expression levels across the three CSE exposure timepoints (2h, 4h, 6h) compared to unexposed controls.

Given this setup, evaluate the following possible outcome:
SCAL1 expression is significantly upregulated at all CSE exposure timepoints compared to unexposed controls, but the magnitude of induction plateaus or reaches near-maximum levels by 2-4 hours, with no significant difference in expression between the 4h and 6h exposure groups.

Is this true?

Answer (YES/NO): NO